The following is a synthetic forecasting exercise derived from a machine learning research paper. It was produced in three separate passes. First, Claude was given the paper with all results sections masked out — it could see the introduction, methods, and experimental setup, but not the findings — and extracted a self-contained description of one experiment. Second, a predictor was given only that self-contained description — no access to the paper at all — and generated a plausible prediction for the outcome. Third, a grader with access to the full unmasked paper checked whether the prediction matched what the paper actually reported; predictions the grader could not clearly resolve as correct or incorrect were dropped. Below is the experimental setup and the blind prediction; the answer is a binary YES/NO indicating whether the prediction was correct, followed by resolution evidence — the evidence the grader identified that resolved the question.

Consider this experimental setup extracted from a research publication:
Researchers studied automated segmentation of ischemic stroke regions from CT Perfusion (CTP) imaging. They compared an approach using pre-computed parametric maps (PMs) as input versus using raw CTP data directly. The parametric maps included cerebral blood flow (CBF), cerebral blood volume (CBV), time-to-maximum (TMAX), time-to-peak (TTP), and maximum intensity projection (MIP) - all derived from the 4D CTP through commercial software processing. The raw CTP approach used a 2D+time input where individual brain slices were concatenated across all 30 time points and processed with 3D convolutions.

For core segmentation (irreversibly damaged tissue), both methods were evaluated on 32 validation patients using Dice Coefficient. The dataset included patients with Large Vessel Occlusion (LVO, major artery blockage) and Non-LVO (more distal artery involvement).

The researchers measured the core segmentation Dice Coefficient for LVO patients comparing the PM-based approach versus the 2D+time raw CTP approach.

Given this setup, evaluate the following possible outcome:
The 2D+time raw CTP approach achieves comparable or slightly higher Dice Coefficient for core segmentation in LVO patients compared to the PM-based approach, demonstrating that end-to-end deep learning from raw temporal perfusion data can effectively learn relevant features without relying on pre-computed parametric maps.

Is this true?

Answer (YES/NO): NO